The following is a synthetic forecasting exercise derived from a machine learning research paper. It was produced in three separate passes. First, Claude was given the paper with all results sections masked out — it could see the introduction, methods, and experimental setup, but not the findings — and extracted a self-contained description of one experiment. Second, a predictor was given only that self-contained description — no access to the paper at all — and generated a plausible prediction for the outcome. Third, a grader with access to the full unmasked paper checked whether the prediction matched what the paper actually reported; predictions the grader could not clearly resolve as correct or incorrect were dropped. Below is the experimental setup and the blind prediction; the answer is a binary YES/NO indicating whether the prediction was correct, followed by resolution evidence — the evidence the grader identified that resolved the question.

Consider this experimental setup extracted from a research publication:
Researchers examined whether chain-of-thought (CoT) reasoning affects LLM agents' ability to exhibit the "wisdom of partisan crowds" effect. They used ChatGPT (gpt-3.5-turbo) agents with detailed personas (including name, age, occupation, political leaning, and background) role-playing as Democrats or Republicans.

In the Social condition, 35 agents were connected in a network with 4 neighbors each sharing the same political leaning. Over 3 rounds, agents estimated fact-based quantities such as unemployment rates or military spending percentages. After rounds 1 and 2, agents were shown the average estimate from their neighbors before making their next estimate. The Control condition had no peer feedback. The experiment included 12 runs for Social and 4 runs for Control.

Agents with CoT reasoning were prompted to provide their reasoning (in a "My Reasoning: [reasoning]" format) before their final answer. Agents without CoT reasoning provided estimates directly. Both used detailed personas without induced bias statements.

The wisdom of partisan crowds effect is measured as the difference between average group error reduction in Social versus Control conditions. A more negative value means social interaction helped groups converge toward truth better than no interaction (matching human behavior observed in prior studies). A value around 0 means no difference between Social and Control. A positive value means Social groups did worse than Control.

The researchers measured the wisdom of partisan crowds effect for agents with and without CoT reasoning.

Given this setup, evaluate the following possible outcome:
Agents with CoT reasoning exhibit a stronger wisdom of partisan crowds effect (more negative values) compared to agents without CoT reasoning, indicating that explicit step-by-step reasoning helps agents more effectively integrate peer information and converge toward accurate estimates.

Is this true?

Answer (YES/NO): NO